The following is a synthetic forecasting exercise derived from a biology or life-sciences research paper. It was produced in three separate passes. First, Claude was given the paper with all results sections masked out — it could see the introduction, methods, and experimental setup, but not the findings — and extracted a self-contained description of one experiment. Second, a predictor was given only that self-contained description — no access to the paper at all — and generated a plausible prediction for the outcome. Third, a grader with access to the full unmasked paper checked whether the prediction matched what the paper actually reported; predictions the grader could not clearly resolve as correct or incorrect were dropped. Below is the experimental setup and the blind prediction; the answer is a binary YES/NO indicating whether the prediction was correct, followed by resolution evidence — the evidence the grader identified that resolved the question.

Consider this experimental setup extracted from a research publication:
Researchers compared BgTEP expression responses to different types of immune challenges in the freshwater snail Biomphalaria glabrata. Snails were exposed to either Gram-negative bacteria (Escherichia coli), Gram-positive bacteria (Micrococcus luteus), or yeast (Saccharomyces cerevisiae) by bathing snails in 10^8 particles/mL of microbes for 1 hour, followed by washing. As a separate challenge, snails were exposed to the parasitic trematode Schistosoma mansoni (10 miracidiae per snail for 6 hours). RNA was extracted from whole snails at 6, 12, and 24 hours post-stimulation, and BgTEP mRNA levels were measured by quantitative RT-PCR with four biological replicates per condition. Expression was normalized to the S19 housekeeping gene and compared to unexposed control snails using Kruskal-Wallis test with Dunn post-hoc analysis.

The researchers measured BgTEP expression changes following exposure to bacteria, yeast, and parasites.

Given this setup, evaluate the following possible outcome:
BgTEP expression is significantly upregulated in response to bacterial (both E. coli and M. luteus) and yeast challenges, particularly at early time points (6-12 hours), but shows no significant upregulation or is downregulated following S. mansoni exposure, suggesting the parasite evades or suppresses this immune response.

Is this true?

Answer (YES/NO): NO